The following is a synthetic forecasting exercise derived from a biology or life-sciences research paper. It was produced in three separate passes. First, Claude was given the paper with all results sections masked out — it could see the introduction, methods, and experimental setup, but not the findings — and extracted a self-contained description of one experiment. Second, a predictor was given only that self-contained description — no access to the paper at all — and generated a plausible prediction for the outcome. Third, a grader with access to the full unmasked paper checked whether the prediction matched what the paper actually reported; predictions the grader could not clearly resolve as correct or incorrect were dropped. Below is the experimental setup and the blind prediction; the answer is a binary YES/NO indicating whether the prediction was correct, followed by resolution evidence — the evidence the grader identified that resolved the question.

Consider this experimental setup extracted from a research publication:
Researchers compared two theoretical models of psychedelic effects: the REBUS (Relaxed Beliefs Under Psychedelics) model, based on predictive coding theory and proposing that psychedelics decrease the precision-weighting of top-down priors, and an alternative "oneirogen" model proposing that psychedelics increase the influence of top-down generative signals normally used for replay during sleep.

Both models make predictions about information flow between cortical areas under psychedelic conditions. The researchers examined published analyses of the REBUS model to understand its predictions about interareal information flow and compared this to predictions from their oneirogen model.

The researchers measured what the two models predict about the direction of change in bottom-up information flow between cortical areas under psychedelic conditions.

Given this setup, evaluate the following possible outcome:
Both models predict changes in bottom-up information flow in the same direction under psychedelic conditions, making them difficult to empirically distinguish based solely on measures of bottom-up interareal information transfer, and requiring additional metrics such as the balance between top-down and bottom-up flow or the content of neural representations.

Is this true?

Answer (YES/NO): NO